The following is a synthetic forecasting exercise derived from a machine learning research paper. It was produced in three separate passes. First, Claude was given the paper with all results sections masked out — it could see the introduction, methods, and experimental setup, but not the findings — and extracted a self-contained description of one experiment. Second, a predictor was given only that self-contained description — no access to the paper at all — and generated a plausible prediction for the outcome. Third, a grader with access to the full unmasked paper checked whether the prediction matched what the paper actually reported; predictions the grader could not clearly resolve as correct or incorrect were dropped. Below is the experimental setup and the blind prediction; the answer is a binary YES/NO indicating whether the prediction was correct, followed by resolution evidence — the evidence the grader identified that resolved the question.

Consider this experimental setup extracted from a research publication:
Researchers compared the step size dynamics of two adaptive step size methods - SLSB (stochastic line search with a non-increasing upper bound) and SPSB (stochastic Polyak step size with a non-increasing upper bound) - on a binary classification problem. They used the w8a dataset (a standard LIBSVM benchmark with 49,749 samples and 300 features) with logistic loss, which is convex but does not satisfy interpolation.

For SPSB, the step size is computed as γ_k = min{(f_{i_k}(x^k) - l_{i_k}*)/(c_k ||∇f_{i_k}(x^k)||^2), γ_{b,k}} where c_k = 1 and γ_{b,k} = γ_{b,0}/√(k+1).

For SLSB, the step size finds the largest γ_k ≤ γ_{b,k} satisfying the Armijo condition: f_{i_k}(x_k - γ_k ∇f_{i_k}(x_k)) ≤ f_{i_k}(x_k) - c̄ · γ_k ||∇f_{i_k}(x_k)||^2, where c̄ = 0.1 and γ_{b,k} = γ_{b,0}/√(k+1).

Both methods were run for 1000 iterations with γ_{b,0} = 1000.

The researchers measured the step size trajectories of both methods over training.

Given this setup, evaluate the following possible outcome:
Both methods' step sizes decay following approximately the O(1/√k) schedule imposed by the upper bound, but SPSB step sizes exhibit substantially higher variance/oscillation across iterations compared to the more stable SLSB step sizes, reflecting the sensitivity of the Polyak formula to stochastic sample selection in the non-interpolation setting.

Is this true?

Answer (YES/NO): NO